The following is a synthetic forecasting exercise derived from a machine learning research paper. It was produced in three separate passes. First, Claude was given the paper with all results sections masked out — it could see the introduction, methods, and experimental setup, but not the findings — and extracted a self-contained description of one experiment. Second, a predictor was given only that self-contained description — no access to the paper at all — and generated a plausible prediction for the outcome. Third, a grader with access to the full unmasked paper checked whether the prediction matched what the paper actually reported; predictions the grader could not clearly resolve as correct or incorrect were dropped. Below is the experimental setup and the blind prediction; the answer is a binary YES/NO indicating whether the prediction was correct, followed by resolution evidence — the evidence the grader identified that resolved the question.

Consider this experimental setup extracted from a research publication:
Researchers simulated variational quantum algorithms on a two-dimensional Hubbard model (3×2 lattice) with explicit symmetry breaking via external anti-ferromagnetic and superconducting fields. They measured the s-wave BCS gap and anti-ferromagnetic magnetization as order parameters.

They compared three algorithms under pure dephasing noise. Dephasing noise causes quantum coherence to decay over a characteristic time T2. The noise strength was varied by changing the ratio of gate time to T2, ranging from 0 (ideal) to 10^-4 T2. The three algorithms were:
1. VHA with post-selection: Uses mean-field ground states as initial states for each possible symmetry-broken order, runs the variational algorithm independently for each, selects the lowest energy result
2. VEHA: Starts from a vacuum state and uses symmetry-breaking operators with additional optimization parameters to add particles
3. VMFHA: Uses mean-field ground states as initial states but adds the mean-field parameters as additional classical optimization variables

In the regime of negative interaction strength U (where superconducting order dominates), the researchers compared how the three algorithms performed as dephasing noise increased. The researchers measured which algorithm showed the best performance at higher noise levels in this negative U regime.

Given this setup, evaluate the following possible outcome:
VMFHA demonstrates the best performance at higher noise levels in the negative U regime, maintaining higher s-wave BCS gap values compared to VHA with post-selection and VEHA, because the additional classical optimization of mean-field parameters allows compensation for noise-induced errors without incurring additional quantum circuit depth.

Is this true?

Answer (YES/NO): NO